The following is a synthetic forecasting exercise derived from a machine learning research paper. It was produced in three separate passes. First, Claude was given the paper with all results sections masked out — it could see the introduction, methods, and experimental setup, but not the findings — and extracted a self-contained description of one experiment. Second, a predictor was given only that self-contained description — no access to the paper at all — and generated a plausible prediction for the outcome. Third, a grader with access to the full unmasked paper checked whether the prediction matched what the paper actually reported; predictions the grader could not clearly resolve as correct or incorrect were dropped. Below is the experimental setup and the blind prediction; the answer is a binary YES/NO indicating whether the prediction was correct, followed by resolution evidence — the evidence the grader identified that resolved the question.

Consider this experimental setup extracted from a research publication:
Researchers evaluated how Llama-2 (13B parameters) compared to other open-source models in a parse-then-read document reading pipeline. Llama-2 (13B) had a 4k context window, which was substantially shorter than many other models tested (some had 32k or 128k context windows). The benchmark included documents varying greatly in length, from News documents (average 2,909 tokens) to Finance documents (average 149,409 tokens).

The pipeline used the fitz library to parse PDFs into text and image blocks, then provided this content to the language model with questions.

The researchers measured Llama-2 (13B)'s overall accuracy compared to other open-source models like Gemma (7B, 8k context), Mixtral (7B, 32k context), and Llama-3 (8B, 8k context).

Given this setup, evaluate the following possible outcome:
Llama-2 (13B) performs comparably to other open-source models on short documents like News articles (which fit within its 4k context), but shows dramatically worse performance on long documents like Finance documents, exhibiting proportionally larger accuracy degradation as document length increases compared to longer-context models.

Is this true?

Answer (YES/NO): NO